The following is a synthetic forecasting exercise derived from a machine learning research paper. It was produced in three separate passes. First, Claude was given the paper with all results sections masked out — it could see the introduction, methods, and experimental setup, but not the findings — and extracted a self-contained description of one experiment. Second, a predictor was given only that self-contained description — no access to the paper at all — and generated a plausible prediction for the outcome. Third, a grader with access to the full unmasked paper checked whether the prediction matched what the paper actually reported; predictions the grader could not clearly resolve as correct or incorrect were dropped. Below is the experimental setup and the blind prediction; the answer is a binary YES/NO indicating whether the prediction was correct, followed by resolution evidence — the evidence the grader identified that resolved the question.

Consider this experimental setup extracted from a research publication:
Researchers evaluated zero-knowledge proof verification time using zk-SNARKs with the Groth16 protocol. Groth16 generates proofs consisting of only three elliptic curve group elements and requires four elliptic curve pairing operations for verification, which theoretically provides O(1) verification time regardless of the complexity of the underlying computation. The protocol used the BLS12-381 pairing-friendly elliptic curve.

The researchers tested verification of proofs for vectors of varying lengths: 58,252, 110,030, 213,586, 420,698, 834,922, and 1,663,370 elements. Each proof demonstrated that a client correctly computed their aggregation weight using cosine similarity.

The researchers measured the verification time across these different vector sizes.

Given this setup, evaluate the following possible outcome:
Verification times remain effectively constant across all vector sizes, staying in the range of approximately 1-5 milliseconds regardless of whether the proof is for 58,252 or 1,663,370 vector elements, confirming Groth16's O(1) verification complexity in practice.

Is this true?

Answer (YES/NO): NO